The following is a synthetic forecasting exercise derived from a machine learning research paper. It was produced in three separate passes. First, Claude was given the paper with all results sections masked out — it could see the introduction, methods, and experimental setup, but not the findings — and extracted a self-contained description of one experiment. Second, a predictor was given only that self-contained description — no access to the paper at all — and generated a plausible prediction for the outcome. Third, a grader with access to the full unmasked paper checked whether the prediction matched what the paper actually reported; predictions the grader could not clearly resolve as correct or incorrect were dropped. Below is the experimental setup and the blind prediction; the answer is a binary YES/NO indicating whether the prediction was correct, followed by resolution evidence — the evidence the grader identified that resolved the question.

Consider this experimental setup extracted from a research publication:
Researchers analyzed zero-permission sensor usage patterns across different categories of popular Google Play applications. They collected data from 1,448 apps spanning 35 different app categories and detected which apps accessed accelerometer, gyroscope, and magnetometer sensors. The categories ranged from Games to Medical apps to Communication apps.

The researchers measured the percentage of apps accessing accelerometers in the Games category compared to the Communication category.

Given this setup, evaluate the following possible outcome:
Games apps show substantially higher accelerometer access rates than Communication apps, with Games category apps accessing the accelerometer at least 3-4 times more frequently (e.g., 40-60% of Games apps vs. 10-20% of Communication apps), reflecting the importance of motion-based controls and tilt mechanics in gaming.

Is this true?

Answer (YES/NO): NO